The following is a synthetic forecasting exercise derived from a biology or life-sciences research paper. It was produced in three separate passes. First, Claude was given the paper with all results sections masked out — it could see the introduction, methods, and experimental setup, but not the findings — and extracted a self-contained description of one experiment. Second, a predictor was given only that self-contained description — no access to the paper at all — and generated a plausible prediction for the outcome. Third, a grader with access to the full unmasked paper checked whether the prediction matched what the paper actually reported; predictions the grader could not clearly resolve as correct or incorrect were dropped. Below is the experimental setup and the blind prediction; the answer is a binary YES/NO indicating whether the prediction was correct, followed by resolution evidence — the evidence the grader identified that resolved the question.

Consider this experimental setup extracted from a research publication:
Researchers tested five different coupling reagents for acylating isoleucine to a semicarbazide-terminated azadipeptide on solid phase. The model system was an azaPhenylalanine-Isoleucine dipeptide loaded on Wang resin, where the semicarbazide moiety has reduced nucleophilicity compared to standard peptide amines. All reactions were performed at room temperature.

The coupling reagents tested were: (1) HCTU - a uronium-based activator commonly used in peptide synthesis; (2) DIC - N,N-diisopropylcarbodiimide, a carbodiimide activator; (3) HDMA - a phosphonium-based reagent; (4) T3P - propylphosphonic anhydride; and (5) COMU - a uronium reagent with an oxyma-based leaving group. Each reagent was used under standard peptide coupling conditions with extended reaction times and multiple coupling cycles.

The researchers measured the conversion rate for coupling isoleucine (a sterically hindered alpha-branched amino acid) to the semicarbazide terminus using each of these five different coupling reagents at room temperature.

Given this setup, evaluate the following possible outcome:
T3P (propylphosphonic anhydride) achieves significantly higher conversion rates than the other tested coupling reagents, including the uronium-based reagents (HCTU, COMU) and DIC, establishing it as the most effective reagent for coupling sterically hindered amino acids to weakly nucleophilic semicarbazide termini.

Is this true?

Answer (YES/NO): NO